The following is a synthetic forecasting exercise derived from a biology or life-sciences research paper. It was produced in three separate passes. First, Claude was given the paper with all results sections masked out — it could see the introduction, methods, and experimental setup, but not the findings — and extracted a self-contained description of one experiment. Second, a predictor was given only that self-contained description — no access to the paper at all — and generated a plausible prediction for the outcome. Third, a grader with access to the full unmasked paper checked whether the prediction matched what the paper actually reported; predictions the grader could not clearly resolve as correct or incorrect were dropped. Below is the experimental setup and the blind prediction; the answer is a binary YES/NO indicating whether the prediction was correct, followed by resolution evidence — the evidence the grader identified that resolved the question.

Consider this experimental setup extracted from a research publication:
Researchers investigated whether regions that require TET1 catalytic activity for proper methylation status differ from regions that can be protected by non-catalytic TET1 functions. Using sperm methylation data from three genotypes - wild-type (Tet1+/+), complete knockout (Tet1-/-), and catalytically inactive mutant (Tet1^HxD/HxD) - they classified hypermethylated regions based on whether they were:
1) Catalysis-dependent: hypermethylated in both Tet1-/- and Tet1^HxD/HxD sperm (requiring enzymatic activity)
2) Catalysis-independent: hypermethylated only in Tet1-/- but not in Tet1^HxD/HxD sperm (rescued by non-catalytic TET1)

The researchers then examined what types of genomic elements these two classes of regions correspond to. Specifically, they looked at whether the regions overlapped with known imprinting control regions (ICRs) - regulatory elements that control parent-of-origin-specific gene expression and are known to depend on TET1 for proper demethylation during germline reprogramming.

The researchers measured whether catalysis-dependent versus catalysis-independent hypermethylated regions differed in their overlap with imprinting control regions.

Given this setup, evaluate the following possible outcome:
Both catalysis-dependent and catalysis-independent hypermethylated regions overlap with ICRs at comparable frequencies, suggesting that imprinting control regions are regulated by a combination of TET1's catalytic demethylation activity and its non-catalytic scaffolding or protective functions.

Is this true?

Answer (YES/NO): NO